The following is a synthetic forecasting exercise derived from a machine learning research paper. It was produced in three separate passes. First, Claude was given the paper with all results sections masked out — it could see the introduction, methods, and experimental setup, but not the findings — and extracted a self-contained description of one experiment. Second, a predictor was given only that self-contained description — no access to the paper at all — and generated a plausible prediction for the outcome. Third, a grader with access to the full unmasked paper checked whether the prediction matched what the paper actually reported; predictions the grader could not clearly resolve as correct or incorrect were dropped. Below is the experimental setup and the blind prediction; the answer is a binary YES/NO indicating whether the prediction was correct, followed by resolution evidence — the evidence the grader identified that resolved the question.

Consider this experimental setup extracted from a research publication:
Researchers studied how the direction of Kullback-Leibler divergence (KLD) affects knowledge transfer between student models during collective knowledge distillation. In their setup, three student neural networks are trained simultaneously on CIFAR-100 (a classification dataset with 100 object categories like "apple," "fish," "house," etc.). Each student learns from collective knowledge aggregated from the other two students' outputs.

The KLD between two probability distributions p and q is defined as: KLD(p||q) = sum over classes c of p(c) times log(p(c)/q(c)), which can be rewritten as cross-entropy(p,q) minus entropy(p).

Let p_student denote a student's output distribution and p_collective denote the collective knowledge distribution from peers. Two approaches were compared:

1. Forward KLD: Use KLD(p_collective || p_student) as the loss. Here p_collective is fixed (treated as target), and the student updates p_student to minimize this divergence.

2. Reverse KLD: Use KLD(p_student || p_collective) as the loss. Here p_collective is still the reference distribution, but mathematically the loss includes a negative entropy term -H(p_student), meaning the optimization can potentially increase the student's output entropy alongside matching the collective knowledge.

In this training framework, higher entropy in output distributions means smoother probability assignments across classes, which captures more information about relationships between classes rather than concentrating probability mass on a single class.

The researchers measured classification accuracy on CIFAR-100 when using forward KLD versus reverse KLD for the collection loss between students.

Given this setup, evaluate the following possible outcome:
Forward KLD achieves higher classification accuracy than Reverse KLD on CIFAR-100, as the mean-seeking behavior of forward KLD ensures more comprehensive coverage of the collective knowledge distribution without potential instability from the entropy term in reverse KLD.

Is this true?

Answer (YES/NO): NO